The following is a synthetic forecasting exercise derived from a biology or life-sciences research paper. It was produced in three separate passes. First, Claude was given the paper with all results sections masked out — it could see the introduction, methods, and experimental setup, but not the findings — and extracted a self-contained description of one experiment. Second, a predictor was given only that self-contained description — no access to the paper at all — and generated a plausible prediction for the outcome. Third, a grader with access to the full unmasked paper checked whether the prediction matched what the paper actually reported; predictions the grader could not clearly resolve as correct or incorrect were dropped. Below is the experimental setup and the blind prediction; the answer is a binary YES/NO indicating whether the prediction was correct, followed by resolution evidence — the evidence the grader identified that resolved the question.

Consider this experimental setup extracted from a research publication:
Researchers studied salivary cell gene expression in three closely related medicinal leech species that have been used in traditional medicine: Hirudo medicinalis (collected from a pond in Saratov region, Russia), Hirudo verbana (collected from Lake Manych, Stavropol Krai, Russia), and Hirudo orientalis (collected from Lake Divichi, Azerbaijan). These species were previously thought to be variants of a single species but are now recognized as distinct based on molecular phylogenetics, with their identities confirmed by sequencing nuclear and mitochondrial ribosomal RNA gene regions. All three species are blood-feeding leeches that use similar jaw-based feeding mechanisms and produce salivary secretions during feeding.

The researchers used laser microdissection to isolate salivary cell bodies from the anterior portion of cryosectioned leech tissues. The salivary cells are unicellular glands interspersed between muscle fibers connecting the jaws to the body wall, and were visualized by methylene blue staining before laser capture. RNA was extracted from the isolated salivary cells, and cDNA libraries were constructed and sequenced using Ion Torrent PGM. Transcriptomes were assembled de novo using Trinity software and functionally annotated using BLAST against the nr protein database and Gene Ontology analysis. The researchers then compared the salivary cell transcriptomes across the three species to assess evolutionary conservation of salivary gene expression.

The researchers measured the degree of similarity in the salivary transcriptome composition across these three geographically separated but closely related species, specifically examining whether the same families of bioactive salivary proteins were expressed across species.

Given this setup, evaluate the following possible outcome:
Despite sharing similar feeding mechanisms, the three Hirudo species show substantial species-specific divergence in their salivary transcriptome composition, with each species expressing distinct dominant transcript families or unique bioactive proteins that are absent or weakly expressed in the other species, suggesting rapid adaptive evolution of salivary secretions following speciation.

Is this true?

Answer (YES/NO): NO